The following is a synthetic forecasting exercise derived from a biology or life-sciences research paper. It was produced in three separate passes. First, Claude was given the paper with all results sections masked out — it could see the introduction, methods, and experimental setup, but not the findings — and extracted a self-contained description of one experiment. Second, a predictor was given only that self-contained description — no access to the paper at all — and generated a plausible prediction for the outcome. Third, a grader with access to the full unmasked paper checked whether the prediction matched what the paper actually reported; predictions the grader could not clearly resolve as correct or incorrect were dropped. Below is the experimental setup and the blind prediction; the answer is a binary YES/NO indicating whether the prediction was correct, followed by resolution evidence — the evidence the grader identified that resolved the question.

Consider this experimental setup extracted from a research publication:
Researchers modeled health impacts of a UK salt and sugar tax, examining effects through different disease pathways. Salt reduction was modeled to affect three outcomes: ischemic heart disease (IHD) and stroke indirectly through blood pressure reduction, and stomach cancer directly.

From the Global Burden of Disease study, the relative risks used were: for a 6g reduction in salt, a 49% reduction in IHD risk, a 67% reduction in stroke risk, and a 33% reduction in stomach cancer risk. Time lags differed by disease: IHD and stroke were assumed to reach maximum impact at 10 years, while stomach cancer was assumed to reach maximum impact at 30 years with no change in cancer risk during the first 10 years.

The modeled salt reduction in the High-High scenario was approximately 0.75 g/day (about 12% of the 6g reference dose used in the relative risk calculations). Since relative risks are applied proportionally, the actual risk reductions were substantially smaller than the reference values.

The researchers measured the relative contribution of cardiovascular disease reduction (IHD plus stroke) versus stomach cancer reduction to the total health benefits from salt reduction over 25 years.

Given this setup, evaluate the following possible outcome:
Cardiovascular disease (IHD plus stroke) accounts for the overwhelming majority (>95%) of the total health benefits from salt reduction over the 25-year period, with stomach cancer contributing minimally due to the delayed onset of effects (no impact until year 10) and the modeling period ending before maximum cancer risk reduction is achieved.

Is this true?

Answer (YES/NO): YES